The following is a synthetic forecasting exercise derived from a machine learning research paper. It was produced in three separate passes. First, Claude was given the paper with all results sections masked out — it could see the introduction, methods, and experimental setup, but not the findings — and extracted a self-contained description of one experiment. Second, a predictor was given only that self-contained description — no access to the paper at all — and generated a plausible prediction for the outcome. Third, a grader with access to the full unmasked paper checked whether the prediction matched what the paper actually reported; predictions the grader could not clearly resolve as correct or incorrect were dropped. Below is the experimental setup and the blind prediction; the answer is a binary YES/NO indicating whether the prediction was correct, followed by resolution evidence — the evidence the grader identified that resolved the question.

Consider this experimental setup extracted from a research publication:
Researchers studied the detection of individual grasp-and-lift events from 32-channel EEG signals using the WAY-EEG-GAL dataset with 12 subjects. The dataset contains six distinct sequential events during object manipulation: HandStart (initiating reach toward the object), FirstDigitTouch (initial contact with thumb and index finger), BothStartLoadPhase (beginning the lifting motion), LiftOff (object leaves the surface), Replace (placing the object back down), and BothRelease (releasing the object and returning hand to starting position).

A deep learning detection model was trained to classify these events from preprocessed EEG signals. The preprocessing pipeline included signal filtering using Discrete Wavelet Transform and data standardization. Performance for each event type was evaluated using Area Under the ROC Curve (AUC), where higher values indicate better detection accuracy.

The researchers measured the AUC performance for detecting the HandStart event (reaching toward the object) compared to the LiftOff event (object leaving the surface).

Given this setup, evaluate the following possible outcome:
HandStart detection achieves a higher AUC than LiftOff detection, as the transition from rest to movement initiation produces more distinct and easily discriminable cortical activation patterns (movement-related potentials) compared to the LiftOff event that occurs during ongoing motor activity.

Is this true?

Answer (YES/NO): NO